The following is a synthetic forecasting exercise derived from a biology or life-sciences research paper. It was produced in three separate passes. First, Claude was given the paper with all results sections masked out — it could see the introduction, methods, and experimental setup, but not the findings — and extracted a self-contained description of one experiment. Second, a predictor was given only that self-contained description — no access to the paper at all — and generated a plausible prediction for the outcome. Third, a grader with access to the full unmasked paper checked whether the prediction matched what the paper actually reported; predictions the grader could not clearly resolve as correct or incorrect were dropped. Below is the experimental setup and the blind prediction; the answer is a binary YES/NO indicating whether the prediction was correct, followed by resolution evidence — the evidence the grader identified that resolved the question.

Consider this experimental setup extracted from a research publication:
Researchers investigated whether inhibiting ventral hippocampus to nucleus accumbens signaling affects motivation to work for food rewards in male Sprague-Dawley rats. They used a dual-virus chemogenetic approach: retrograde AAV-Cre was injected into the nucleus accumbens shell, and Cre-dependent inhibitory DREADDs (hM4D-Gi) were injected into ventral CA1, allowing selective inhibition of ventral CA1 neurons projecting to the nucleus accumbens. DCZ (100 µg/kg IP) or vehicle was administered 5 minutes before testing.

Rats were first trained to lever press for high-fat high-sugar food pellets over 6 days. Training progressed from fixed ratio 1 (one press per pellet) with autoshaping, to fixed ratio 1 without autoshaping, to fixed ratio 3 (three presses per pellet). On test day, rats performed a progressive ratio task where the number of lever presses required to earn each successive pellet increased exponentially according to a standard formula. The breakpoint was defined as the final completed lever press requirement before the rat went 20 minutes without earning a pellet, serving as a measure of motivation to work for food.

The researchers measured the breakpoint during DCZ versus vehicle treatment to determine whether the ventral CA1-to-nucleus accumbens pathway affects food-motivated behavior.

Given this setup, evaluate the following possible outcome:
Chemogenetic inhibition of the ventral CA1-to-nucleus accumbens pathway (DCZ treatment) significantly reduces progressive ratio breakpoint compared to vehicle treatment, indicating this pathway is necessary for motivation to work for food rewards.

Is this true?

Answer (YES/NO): NO